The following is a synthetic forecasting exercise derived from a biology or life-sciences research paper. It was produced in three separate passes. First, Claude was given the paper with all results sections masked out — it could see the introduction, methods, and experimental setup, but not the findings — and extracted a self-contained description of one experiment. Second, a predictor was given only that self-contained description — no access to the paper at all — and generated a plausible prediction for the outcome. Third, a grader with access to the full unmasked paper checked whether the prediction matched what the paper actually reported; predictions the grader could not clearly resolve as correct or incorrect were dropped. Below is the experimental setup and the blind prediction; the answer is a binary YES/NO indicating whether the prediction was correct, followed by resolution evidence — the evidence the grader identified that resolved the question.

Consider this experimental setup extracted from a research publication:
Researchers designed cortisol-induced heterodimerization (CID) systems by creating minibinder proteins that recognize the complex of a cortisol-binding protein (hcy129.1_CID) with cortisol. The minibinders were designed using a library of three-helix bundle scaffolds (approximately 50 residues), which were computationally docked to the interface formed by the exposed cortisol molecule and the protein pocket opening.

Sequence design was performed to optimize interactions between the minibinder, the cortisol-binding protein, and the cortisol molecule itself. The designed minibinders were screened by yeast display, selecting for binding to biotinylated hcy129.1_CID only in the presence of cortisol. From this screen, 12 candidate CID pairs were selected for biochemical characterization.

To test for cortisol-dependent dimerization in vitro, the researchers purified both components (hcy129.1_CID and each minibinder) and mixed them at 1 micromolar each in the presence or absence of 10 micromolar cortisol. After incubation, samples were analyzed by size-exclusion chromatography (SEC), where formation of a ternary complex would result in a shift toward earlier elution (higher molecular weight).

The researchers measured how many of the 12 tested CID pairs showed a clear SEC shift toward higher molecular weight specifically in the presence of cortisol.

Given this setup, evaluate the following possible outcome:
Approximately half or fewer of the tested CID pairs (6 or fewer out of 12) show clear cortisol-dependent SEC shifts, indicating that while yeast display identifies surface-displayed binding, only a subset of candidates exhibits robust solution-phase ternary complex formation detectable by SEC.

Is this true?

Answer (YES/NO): NO